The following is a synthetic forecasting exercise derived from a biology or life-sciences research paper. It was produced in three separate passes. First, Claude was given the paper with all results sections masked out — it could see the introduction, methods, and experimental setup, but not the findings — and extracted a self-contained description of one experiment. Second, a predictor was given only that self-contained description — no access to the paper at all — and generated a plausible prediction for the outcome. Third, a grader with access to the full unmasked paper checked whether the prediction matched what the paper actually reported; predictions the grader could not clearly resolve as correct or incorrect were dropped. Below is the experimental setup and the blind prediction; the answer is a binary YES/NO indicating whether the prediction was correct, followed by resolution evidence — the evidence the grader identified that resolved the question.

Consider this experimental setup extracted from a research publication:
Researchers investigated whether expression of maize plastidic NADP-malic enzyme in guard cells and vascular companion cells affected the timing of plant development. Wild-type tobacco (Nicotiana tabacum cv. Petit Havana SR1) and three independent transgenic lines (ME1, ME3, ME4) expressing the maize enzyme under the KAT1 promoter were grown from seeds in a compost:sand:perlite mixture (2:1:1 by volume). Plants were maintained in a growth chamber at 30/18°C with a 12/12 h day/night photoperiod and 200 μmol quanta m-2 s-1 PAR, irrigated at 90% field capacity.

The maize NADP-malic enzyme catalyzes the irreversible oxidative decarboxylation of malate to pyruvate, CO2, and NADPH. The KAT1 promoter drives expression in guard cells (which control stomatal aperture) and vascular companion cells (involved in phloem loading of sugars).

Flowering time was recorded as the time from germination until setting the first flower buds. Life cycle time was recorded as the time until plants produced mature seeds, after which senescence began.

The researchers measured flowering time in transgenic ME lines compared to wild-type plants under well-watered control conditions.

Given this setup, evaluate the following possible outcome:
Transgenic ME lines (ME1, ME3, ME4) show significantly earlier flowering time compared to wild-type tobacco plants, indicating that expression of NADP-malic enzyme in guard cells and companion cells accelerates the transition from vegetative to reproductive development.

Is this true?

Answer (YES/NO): YES